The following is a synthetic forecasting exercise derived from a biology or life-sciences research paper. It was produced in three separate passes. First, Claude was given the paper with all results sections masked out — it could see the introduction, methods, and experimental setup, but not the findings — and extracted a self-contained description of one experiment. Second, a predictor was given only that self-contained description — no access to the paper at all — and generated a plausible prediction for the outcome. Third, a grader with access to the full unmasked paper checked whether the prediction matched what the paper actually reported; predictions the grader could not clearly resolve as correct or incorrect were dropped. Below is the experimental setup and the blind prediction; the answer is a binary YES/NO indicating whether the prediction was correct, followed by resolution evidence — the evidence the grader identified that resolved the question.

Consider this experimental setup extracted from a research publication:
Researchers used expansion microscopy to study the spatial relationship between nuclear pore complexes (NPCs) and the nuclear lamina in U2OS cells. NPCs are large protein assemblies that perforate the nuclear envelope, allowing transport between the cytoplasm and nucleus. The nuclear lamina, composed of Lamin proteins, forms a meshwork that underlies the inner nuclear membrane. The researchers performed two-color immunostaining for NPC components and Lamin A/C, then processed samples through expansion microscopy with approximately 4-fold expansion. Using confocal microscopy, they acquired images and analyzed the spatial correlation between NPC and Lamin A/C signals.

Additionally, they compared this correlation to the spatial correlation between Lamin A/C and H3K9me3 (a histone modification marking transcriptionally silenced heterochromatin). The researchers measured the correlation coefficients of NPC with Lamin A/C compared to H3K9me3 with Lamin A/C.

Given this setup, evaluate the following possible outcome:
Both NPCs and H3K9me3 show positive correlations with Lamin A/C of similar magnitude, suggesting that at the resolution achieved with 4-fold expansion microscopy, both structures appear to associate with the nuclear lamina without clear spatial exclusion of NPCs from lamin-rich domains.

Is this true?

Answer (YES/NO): NO